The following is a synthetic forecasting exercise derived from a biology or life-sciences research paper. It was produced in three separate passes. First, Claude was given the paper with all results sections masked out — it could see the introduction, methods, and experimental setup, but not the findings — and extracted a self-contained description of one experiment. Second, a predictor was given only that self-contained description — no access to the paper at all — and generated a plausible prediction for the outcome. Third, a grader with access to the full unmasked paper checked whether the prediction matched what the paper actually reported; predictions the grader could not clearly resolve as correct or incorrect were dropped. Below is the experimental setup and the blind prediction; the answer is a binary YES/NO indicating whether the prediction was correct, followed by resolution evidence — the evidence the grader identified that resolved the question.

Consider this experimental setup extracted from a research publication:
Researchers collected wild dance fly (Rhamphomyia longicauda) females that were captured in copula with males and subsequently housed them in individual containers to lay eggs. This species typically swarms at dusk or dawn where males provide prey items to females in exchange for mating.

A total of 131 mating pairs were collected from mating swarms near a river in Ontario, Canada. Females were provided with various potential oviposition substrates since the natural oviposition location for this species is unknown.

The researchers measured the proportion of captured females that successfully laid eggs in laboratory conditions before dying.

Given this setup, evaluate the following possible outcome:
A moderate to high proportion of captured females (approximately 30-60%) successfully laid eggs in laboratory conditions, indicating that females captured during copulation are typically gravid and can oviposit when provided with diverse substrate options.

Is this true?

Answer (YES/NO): YES